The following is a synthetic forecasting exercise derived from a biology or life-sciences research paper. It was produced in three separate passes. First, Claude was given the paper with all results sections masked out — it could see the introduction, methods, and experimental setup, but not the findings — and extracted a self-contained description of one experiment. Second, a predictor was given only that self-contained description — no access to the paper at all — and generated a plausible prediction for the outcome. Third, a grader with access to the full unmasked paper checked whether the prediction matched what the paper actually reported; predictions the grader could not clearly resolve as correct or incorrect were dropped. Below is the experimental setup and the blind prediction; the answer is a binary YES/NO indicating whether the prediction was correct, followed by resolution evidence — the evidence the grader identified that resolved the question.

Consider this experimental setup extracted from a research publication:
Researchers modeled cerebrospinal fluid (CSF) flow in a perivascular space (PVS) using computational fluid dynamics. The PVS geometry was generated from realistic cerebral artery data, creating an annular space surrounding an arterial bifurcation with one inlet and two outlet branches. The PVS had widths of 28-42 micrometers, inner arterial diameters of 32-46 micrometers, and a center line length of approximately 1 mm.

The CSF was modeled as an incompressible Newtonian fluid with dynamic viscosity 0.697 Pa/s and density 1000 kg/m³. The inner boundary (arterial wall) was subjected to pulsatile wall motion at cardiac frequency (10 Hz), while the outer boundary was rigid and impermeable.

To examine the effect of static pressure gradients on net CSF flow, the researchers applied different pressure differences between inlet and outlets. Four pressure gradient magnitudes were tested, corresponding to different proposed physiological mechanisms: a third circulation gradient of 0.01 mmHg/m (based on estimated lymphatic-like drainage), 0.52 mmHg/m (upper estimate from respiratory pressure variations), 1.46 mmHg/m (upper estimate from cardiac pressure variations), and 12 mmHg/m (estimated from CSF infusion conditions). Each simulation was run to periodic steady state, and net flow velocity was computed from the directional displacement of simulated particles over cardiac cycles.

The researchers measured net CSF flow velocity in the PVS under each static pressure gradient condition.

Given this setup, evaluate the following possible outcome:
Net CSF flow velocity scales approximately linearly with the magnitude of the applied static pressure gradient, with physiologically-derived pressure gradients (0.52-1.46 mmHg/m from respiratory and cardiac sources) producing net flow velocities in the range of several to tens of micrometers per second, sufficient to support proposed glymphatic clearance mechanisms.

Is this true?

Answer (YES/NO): YES